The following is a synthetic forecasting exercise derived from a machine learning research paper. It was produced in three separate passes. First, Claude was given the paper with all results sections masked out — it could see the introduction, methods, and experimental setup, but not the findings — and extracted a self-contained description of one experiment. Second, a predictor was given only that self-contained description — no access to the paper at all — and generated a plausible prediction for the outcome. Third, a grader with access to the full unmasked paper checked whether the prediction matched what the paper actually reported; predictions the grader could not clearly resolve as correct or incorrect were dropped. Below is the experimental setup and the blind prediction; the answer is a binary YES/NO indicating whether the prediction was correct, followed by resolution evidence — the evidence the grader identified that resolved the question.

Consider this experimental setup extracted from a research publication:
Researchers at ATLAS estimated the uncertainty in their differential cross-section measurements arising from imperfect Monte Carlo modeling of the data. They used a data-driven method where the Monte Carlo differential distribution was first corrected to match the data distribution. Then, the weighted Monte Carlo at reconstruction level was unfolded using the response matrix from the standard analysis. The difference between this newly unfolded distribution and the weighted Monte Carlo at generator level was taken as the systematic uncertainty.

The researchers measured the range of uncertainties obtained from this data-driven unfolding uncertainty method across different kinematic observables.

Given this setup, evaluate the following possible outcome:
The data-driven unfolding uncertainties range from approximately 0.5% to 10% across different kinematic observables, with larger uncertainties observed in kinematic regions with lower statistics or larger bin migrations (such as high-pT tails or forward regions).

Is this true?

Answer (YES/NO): NO